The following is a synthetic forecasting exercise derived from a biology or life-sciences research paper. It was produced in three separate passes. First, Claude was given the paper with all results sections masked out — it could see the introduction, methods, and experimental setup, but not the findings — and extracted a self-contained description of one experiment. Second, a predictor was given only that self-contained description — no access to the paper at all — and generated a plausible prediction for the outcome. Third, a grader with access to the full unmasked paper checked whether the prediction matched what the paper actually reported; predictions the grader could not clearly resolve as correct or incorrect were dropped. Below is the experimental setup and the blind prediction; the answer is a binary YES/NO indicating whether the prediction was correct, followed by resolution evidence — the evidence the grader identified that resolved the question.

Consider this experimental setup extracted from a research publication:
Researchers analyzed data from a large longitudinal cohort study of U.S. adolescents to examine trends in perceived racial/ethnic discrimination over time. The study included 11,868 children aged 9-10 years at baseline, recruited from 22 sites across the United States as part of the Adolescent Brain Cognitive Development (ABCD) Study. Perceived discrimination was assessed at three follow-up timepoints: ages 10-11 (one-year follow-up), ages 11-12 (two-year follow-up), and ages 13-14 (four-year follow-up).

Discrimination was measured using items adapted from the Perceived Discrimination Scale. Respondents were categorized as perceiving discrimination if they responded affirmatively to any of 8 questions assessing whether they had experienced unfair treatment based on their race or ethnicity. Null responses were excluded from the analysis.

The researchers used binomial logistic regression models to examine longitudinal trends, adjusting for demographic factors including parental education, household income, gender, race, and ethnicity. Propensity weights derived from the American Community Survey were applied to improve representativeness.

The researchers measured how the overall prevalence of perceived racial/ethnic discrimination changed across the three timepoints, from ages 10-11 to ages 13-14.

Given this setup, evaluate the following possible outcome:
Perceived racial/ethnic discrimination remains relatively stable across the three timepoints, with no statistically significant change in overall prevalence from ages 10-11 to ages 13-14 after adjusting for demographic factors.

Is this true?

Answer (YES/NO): NO